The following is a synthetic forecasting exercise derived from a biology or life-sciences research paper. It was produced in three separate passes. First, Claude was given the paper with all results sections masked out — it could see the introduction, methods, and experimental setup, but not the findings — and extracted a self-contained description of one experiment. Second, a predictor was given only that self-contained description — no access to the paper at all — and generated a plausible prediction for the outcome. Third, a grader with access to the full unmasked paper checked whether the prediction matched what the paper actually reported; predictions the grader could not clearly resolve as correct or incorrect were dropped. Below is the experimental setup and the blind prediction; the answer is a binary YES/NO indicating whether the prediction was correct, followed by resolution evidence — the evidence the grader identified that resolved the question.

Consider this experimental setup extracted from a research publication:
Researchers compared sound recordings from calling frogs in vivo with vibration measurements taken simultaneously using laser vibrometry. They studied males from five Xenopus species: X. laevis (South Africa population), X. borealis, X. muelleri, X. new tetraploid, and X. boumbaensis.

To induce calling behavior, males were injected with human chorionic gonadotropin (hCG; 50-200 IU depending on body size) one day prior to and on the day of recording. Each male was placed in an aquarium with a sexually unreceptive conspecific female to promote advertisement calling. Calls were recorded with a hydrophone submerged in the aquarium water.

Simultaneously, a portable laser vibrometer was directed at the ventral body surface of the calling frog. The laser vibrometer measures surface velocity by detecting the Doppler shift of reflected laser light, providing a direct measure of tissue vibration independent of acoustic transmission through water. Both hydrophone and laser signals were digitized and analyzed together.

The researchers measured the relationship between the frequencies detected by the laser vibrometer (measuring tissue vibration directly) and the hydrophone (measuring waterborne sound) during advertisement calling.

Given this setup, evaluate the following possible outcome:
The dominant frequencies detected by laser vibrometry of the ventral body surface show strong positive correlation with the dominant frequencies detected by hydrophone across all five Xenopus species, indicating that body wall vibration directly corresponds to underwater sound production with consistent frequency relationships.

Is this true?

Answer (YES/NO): YES